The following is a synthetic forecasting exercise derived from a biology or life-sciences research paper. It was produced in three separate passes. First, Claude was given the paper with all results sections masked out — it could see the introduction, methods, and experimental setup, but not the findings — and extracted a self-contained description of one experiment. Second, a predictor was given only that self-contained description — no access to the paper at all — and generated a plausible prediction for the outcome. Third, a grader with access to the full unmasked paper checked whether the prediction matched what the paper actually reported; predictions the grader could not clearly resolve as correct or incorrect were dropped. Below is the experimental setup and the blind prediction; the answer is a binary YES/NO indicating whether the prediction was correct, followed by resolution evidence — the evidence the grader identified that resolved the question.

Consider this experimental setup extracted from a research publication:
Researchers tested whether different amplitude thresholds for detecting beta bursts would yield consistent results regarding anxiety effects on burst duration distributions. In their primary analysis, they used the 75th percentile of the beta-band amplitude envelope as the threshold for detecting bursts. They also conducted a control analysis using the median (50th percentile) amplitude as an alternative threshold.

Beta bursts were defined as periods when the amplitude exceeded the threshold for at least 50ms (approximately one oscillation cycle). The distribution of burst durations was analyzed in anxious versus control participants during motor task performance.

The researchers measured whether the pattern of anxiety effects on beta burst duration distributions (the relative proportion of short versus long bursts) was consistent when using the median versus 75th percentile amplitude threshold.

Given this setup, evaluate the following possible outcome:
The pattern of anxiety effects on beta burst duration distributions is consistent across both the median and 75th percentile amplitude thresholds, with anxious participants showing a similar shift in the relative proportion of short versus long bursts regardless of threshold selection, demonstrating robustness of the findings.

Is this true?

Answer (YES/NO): YES